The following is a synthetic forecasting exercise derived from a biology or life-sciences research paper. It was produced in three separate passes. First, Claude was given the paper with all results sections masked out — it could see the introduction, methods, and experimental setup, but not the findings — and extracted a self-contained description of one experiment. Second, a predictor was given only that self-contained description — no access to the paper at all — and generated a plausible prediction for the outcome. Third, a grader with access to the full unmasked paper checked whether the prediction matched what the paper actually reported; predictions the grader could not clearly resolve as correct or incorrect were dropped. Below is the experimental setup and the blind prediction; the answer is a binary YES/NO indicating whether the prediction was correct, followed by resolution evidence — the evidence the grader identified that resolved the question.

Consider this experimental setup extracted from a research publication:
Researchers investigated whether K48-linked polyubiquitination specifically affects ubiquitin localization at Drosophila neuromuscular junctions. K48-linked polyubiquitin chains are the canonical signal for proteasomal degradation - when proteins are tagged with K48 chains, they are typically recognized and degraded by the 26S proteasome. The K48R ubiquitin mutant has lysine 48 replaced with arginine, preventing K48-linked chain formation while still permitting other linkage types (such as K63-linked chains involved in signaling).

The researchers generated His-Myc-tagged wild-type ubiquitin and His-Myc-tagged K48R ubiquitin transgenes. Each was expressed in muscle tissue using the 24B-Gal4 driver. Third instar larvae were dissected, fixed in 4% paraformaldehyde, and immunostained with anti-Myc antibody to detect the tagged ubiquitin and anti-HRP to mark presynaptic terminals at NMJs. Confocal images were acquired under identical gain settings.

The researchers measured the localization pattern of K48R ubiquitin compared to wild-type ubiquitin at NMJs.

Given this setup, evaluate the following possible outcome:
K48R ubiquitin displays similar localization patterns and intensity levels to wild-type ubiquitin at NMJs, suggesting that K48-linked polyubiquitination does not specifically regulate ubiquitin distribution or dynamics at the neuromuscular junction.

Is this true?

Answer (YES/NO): YES